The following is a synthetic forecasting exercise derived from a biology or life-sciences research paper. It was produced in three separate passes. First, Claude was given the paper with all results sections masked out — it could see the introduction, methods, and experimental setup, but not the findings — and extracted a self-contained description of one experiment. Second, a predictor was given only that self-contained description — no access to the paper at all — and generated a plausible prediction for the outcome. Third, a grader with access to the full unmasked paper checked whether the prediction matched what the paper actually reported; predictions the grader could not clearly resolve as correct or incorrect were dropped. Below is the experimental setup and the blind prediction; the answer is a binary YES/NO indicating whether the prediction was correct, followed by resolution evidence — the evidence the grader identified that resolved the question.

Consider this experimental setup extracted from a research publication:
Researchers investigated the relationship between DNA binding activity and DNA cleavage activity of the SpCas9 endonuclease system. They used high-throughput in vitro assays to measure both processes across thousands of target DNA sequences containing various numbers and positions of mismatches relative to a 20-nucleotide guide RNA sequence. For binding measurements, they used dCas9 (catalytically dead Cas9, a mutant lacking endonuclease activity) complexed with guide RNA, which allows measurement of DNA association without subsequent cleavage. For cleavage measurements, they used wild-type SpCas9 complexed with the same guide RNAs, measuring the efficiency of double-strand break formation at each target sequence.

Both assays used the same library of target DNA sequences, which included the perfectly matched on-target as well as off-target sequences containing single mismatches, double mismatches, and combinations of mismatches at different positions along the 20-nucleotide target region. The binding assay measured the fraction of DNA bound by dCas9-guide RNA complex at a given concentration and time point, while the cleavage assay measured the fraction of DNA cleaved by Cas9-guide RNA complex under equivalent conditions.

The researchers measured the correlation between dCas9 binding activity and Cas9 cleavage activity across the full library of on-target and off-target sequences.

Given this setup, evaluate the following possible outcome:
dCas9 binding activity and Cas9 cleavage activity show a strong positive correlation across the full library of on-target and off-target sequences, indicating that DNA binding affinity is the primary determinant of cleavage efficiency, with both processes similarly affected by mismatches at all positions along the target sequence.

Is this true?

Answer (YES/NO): NO